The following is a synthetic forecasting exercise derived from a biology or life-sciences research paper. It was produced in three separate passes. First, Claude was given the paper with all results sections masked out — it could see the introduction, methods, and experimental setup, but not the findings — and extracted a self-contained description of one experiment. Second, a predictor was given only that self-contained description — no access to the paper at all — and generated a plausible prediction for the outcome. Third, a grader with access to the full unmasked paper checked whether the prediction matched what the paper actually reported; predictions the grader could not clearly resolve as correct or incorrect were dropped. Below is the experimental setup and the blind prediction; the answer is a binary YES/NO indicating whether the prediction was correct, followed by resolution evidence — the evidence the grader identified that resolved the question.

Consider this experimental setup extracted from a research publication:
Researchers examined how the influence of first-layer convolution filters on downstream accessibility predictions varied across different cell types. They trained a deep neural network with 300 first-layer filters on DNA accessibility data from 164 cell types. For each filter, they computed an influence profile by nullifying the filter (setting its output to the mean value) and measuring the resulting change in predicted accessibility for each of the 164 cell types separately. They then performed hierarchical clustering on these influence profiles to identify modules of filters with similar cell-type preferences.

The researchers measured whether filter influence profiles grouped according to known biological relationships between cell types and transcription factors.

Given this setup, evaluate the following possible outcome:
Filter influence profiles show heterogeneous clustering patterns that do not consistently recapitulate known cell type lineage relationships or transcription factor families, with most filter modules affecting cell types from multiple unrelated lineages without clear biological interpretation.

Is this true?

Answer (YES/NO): NO